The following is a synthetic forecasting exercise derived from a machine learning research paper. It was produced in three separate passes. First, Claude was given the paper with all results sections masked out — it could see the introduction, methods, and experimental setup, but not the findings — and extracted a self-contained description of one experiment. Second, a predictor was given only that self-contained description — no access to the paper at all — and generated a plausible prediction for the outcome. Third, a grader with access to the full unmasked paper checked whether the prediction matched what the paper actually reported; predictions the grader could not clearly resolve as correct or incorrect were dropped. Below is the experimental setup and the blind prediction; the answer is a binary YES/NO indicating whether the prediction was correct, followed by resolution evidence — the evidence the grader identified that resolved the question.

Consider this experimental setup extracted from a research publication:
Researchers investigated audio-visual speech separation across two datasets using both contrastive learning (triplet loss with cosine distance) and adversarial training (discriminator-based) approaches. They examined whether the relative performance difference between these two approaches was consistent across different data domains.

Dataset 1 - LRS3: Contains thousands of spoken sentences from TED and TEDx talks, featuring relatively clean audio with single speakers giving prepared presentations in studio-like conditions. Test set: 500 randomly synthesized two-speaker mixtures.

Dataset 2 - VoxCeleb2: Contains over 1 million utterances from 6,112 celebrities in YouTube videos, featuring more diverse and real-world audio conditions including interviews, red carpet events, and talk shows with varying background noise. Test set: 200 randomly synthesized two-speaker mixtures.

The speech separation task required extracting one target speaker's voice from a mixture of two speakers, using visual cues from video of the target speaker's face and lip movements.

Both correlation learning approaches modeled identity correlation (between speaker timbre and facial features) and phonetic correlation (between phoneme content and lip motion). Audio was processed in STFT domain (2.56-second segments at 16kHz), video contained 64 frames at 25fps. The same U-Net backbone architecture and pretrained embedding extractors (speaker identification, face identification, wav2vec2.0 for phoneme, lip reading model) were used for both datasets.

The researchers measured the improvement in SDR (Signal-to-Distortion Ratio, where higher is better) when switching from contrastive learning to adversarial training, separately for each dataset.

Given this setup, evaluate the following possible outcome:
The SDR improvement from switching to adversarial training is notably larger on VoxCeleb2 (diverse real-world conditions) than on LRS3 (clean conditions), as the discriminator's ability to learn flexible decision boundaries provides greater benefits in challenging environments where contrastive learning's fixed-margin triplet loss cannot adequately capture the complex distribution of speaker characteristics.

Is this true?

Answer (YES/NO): YES